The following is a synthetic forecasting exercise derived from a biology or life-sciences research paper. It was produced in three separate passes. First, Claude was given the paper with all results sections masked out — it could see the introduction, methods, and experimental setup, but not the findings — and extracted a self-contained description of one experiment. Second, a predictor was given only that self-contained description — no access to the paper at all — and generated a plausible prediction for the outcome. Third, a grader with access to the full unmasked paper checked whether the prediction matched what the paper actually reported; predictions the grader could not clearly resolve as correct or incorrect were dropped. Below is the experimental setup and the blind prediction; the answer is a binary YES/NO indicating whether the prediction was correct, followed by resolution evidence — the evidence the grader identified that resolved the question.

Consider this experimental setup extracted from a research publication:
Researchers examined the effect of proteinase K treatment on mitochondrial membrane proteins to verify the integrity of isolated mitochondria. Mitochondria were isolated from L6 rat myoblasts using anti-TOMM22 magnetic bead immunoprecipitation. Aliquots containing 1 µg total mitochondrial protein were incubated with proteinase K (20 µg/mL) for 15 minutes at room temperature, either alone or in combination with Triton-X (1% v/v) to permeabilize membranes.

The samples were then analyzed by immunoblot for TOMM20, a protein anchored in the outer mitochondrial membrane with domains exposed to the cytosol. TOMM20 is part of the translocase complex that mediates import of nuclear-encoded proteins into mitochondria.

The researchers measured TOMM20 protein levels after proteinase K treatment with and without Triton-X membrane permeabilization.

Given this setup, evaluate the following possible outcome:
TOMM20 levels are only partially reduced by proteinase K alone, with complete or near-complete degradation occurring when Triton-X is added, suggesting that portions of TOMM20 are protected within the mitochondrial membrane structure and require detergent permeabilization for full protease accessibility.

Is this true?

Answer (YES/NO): NO